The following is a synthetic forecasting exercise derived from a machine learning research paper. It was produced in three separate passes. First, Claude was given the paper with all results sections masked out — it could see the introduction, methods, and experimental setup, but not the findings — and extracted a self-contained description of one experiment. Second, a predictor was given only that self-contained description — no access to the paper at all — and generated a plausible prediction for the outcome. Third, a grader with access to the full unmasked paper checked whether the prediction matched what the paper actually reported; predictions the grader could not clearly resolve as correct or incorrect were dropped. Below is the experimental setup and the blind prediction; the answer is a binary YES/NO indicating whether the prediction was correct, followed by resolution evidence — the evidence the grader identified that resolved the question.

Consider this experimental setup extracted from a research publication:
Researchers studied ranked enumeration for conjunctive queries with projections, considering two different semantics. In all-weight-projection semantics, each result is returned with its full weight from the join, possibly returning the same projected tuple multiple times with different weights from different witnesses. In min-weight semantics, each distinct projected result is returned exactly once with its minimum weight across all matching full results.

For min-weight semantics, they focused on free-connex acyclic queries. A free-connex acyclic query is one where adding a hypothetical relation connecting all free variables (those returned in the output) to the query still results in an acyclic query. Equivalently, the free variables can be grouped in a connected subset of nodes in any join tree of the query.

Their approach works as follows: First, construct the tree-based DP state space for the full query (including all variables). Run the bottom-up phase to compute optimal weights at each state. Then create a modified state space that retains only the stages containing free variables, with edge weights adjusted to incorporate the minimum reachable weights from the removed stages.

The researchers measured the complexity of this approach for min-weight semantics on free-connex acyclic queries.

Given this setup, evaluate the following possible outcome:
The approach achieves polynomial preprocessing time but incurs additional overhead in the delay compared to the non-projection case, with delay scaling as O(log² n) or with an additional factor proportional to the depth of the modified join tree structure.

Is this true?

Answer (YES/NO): NO